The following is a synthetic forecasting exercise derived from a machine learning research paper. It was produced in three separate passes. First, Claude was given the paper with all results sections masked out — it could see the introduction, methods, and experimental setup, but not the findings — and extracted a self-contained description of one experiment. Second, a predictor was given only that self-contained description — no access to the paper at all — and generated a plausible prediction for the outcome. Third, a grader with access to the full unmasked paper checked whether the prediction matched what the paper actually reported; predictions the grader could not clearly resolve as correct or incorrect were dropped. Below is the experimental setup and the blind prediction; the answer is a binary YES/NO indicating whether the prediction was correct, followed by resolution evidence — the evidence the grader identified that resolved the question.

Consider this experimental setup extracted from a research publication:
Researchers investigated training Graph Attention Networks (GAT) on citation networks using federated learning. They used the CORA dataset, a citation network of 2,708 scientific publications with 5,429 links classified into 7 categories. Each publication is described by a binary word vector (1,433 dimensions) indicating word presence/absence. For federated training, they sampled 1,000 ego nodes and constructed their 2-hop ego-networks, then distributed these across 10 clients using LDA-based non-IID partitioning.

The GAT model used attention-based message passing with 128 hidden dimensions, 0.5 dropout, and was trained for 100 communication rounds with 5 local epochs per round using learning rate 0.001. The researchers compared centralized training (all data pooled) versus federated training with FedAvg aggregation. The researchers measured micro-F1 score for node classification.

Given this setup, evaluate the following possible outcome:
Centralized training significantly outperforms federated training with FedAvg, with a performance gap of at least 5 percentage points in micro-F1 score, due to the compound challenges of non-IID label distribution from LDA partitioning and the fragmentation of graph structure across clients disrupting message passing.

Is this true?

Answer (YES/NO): NO